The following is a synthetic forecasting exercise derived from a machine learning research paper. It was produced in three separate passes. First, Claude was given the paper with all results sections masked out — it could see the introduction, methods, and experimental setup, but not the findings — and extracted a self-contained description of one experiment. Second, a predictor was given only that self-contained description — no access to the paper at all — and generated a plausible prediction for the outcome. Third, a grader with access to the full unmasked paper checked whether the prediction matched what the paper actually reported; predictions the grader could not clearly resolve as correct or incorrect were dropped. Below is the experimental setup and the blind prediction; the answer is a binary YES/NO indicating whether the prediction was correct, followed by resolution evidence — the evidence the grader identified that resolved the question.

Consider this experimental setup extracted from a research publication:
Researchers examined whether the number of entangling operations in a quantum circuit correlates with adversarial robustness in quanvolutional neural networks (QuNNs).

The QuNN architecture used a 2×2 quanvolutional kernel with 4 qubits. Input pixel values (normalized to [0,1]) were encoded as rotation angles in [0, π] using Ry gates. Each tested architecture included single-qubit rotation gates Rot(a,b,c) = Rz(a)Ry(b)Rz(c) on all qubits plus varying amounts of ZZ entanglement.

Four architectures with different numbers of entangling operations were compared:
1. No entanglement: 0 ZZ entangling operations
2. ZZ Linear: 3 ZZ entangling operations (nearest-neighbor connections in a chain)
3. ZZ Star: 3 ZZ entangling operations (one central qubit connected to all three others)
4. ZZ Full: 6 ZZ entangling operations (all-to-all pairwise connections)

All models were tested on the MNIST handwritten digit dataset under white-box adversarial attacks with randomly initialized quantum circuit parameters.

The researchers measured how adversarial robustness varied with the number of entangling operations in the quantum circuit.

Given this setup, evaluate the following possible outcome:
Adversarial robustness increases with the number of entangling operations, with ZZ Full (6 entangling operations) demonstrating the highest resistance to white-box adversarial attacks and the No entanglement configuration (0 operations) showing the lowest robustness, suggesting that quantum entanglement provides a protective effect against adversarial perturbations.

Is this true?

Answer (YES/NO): NO